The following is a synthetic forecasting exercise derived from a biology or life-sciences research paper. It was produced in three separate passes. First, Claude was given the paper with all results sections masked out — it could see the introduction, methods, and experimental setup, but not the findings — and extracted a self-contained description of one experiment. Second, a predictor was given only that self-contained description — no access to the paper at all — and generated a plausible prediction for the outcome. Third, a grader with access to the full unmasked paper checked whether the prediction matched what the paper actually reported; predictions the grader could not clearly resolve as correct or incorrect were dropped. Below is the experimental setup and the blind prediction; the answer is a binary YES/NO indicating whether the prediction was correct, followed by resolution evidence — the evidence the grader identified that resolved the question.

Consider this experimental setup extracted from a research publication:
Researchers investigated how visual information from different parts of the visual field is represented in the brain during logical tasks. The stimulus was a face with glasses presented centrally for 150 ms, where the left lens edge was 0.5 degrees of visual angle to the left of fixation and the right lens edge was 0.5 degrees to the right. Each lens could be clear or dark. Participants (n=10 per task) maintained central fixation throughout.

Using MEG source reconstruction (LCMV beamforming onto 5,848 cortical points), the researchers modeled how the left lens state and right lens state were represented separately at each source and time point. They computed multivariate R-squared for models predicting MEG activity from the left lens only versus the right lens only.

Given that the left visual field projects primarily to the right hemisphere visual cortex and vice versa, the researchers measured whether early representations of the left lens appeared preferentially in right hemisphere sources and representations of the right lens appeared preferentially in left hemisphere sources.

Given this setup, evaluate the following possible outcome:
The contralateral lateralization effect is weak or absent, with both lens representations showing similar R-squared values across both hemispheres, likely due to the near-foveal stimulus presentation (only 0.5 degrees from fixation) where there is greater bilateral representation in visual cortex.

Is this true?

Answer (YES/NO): NO